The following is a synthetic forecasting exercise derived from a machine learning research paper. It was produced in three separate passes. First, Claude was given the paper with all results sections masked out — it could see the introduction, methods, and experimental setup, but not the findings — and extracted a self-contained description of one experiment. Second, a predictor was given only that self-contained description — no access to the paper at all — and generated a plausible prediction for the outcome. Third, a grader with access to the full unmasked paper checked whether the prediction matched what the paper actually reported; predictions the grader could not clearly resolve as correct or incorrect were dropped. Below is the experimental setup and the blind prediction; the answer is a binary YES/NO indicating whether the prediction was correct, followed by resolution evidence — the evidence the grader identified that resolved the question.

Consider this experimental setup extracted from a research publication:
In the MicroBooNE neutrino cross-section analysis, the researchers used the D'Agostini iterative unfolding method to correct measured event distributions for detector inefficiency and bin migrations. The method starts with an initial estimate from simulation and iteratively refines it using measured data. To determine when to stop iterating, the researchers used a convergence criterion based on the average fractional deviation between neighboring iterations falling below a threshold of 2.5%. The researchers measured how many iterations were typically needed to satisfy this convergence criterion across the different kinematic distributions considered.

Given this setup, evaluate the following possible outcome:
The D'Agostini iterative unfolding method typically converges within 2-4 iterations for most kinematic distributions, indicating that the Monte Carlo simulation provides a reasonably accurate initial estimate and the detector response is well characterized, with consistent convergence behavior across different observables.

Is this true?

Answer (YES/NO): NO